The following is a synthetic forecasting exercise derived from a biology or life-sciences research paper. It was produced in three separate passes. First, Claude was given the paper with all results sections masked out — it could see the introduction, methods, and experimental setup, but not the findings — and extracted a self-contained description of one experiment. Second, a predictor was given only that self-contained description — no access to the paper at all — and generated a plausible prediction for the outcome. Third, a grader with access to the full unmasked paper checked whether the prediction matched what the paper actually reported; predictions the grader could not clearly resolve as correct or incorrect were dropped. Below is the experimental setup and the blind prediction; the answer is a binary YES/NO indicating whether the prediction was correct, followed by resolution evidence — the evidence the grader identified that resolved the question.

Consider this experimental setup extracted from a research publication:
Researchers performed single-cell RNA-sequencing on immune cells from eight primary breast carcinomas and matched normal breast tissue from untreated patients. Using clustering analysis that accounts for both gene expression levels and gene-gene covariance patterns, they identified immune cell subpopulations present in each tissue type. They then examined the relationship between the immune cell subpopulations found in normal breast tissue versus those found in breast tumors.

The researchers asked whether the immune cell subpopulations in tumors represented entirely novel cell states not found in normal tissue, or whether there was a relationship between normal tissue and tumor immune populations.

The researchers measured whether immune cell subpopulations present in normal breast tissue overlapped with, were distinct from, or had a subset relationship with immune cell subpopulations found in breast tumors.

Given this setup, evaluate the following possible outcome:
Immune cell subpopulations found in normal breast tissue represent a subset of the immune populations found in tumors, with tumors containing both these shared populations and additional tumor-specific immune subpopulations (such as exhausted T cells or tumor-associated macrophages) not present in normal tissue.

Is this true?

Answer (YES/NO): YES